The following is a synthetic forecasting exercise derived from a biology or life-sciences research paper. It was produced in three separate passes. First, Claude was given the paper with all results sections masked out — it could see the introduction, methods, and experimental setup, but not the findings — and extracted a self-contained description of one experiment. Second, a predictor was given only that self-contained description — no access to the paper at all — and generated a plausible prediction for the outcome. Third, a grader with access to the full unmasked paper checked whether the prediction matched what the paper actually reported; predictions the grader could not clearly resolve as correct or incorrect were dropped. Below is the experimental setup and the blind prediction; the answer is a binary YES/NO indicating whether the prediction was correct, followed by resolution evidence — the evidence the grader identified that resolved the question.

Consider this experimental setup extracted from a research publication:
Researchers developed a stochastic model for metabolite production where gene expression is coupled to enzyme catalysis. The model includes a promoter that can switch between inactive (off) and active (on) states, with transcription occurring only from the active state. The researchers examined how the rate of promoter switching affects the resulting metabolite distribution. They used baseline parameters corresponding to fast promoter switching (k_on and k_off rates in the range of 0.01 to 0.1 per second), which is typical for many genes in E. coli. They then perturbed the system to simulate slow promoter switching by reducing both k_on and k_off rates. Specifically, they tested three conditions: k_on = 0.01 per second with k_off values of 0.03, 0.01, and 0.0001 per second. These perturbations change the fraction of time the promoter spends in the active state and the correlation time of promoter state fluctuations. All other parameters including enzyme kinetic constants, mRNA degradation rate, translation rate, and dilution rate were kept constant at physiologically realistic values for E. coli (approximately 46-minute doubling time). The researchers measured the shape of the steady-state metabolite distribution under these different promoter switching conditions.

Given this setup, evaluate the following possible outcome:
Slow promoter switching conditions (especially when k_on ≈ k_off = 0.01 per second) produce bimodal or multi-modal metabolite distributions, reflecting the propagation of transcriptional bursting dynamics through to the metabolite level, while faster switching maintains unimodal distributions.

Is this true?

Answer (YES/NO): NO